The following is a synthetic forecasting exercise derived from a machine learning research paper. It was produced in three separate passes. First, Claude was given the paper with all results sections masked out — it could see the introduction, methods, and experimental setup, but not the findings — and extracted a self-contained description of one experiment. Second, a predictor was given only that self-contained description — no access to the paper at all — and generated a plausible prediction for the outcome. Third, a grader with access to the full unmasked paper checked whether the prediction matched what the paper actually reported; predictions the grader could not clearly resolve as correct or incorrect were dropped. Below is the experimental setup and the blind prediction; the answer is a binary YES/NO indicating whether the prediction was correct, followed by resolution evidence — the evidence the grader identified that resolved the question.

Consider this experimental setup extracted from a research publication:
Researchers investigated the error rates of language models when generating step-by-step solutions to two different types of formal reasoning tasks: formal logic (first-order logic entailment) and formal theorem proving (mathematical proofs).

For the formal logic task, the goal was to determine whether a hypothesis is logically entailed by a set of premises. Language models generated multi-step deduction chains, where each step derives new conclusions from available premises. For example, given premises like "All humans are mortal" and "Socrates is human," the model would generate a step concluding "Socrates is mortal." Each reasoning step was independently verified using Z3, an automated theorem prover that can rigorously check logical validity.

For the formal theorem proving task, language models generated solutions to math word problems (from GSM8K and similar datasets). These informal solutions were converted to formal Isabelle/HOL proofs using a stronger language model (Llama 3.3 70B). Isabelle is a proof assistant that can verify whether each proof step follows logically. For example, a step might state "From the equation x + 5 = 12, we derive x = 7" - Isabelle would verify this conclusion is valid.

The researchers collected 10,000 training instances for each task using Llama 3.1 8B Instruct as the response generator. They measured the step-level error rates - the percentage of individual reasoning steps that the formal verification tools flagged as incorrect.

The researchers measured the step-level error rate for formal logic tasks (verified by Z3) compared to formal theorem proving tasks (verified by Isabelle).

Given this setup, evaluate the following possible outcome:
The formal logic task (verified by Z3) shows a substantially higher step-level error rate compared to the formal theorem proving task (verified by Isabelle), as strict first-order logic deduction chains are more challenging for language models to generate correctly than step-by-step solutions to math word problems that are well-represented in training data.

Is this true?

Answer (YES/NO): YES